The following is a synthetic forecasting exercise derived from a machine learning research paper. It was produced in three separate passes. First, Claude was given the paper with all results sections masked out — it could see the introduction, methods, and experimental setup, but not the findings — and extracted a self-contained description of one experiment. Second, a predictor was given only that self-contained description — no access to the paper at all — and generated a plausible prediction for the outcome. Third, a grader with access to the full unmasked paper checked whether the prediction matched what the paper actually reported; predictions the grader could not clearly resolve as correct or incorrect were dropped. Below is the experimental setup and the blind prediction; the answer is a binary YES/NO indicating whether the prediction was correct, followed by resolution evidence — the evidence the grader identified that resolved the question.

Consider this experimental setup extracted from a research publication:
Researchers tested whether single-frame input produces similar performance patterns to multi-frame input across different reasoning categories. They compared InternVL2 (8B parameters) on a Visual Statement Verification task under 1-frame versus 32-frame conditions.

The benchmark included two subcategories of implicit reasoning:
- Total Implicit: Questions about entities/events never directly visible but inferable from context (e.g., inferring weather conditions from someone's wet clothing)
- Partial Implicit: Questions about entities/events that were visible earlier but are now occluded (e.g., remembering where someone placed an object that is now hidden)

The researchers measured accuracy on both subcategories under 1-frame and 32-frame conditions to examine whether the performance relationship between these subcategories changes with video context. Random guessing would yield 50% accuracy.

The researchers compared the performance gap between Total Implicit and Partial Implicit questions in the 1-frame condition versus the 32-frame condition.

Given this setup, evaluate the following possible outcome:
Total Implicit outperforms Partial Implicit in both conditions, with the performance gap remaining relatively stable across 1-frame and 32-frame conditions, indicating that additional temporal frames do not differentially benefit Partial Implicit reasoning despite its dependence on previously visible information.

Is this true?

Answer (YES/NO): NO